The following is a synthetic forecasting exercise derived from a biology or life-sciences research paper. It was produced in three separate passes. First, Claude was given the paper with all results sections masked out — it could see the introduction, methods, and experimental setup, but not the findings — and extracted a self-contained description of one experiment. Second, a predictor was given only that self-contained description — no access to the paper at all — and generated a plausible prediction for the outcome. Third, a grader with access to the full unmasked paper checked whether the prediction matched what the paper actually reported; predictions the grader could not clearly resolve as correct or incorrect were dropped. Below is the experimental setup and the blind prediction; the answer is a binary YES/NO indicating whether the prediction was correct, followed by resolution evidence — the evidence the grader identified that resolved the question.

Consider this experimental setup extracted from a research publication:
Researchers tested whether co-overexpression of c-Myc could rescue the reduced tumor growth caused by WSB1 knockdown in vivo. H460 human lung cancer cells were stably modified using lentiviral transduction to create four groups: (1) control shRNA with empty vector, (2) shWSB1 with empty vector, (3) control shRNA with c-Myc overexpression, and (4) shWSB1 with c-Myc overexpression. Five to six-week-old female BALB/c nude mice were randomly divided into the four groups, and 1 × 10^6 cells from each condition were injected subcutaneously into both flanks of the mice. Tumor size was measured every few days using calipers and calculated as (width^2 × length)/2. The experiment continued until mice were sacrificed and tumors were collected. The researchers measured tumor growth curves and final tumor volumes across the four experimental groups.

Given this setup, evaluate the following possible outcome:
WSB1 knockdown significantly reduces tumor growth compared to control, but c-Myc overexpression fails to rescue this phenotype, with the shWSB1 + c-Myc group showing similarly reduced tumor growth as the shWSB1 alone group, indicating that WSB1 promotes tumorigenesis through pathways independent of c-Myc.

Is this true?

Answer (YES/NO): NO